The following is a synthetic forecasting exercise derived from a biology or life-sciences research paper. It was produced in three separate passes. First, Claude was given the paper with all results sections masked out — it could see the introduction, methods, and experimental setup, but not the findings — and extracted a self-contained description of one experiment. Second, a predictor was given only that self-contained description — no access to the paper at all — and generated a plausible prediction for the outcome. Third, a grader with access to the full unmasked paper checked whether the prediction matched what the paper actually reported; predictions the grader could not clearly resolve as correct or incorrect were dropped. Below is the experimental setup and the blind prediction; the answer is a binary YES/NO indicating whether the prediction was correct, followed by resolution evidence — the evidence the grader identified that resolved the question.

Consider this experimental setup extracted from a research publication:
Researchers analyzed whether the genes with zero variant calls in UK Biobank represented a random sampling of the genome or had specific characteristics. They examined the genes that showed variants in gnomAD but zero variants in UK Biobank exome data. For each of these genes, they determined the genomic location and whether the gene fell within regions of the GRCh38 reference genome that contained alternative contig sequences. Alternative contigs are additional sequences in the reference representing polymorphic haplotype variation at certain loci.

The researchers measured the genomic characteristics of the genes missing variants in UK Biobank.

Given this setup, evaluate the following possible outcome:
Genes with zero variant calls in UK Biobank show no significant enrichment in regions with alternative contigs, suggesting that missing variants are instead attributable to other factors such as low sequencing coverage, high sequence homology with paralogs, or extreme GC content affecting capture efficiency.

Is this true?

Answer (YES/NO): NO